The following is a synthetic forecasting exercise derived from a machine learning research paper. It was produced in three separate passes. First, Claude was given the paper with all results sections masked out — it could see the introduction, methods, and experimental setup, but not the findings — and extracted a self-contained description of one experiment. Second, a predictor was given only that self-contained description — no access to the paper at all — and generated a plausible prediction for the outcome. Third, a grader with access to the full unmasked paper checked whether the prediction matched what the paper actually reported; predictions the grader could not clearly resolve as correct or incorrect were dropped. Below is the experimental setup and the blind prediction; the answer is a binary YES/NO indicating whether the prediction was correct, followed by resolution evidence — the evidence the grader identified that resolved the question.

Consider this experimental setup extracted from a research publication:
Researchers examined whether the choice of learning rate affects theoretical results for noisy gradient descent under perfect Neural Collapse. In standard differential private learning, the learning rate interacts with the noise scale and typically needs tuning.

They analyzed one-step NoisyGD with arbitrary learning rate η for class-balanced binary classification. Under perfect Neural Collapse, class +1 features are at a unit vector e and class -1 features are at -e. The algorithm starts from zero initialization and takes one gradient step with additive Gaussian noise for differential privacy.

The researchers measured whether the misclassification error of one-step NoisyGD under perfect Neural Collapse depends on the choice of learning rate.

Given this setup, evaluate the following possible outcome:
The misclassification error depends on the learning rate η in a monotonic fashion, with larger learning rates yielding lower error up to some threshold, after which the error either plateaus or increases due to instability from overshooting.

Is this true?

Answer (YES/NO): NO